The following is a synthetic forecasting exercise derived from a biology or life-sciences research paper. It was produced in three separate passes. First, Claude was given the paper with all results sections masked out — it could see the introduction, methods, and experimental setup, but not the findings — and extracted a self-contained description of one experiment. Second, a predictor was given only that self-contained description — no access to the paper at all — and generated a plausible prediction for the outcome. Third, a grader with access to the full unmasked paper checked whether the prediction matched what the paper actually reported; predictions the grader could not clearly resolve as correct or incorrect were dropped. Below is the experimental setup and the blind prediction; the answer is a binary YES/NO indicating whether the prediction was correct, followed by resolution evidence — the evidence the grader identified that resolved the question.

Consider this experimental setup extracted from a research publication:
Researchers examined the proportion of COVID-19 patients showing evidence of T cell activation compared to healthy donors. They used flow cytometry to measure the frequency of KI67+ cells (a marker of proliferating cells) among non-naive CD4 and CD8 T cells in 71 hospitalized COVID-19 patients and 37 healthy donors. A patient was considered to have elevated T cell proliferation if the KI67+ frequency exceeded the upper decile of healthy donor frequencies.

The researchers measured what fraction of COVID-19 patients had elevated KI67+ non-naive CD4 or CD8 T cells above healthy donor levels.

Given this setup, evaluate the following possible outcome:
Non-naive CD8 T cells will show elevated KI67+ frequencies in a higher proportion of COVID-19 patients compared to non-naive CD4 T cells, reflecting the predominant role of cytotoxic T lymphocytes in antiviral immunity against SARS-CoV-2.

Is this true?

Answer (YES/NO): NO